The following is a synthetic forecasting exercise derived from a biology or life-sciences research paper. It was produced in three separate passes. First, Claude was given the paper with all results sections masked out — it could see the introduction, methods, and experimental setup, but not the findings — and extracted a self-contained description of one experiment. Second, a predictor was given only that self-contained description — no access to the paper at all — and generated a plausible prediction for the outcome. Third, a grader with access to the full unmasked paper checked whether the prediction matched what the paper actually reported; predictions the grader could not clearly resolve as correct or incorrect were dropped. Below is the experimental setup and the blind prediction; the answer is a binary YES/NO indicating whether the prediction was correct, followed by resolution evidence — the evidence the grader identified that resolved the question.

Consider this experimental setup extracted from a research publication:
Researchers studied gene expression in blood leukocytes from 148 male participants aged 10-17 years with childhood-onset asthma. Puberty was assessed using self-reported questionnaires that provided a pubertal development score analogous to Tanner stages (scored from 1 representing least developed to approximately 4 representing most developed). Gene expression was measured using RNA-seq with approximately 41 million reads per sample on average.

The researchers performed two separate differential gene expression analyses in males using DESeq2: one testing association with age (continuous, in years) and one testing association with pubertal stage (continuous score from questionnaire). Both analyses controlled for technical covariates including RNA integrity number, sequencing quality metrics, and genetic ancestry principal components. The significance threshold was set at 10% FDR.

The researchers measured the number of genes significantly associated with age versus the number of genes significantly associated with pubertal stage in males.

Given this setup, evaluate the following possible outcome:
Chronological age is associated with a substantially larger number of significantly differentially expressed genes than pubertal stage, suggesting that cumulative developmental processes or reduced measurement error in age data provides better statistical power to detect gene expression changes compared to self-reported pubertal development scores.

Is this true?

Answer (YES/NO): YES